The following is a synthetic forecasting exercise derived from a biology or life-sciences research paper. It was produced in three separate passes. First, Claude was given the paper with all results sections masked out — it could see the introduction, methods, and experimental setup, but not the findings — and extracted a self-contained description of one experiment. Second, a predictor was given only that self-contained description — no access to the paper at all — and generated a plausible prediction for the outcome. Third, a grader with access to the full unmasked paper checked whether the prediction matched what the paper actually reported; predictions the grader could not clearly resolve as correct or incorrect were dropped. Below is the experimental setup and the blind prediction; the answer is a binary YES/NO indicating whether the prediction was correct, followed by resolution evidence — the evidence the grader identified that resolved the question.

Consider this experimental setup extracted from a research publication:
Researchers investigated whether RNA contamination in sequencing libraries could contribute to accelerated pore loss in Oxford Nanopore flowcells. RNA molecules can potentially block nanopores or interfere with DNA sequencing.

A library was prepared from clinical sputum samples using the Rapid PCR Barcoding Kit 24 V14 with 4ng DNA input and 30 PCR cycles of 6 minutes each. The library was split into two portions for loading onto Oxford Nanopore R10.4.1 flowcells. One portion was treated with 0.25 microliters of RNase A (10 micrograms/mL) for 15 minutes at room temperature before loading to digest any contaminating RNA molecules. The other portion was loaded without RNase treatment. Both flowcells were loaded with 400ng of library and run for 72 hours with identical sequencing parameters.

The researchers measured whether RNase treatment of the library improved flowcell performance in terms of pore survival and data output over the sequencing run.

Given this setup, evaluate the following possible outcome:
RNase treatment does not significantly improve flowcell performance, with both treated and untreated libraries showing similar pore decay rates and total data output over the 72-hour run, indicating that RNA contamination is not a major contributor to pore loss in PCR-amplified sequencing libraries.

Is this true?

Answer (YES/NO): YES